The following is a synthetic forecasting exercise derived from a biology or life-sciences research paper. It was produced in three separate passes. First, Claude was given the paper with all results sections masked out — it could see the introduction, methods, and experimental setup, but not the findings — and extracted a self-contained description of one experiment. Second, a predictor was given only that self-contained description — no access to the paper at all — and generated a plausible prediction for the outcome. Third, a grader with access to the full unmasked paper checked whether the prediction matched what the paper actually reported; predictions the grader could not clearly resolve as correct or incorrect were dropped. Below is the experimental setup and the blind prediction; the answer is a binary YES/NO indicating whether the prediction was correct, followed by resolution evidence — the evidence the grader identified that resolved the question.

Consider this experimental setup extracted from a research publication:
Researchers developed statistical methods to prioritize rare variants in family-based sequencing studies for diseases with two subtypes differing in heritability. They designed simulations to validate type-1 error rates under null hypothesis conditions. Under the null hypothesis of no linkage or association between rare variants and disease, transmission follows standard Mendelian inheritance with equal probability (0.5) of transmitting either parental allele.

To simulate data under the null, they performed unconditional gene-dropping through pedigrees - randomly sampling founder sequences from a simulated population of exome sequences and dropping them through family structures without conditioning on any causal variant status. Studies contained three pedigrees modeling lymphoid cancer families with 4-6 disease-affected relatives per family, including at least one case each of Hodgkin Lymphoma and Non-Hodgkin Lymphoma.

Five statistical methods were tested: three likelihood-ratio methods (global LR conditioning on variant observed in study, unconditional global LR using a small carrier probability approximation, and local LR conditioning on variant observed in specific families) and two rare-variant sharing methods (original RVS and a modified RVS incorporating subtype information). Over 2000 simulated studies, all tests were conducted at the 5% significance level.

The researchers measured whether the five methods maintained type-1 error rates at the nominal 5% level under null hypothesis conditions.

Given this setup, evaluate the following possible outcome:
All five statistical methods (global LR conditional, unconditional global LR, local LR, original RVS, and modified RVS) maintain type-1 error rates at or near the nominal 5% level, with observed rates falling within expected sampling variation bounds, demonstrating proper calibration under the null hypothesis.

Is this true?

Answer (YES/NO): NO